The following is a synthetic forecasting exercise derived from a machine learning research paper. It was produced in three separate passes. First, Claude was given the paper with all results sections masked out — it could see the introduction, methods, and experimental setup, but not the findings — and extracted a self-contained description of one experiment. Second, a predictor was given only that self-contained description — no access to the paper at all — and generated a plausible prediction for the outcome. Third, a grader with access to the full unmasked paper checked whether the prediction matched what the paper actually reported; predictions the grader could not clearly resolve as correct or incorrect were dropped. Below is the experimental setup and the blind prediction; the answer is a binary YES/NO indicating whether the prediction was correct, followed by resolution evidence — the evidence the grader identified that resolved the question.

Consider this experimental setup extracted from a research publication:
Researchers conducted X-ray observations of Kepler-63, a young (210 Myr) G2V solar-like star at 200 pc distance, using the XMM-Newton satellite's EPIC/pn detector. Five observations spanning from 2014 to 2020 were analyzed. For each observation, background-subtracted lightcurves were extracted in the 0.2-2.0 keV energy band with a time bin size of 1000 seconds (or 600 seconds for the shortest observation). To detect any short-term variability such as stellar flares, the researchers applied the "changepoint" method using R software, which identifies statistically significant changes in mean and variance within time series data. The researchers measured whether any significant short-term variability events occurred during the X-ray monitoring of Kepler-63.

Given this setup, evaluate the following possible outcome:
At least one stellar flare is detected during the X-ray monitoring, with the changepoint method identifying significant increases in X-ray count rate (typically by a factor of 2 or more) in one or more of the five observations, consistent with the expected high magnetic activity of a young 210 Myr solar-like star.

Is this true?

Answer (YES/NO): NO